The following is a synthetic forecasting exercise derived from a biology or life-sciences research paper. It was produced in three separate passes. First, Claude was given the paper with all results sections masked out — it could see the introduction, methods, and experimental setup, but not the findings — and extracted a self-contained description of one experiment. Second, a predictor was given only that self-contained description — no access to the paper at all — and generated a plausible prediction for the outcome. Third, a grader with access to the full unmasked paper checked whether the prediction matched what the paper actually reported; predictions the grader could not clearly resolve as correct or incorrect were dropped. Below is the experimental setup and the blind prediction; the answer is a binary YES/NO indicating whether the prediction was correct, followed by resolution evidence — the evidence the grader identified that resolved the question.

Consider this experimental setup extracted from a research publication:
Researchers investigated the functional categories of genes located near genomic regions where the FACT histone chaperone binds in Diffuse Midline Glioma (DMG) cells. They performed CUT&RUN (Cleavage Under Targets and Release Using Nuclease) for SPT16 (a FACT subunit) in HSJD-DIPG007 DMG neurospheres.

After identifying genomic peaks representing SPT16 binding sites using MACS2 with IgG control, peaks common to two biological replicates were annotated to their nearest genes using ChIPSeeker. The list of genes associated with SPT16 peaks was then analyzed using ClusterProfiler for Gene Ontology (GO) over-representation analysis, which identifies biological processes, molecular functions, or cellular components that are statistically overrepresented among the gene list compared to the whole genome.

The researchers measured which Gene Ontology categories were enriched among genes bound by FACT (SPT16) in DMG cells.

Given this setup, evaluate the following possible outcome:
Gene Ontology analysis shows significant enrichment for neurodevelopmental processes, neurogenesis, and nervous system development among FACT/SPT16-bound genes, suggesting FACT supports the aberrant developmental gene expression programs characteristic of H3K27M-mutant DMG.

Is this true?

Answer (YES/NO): NO